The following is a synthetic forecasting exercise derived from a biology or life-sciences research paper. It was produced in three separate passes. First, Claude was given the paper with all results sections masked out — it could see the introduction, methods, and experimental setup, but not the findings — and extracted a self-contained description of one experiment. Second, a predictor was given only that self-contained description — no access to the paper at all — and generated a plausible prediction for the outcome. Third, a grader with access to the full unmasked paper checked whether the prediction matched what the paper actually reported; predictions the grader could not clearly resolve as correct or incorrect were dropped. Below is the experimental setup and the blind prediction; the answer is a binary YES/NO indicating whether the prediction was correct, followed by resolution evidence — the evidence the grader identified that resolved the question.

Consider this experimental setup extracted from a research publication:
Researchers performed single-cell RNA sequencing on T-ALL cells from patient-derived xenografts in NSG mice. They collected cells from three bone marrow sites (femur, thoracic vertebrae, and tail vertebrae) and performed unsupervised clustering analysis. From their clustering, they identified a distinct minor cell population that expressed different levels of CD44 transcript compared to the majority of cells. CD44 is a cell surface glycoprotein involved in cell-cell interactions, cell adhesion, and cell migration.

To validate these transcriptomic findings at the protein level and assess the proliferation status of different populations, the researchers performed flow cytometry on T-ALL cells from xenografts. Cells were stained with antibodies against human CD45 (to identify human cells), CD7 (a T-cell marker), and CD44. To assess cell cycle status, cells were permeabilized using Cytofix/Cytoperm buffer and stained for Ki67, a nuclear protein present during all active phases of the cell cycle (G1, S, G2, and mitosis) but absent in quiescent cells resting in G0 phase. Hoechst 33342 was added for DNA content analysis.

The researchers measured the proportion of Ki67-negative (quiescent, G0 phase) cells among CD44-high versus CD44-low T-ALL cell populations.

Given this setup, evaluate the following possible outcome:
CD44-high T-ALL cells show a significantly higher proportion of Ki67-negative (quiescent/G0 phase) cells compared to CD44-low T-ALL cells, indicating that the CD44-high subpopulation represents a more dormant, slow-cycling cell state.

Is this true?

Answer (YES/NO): YES